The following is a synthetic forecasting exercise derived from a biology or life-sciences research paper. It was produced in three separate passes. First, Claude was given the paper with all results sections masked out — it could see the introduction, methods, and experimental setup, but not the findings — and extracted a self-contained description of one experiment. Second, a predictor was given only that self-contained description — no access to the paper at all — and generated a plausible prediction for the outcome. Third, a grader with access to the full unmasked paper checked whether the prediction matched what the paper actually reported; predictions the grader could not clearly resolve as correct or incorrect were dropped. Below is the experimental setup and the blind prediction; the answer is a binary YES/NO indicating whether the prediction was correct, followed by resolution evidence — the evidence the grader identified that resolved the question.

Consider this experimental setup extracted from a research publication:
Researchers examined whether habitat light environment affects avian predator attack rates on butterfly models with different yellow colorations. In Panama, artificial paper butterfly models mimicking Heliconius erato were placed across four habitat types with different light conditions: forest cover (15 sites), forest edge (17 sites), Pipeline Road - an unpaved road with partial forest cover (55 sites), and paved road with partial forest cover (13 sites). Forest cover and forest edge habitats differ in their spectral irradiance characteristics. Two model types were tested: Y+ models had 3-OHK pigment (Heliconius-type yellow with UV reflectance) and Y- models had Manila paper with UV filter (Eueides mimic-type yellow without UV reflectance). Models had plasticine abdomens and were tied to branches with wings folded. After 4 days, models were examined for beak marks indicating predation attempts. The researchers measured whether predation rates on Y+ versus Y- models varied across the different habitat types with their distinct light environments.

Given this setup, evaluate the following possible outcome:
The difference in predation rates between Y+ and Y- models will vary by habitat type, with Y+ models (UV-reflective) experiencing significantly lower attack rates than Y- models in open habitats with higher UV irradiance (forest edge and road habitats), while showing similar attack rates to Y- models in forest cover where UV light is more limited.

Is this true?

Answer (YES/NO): NO